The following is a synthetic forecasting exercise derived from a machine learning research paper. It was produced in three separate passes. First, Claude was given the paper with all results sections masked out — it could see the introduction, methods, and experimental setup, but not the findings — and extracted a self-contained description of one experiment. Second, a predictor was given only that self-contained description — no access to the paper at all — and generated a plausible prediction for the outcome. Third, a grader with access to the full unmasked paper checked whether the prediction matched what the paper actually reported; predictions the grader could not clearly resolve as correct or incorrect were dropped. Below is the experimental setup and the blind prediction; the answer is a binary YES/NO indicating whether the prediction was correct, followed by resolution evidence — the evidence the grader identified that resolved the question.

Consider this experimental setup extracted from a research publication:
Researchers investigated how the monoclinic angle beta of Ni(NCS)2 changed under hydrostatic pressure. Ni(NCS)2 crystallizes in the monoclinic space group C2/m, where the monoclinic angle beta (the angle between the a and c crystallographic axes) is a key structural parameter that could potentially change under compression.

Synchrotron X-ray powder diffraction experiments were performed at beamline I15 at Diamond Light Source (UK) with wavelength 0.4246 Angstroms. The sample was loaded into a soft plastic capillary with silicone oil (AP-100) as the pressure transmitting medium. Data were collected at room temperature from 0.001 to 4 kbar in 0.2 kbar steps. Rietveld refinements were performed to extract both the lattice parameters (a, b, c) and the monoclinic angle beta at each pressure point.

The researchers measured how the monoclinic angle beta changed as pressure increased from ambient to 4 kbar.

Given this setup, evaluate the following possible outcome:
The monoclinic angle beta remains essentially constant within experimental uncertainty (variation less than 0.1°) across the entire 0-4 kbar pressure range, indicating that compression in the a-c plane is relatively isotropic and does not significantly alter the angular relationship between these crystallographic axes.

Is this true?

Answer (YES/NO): NO